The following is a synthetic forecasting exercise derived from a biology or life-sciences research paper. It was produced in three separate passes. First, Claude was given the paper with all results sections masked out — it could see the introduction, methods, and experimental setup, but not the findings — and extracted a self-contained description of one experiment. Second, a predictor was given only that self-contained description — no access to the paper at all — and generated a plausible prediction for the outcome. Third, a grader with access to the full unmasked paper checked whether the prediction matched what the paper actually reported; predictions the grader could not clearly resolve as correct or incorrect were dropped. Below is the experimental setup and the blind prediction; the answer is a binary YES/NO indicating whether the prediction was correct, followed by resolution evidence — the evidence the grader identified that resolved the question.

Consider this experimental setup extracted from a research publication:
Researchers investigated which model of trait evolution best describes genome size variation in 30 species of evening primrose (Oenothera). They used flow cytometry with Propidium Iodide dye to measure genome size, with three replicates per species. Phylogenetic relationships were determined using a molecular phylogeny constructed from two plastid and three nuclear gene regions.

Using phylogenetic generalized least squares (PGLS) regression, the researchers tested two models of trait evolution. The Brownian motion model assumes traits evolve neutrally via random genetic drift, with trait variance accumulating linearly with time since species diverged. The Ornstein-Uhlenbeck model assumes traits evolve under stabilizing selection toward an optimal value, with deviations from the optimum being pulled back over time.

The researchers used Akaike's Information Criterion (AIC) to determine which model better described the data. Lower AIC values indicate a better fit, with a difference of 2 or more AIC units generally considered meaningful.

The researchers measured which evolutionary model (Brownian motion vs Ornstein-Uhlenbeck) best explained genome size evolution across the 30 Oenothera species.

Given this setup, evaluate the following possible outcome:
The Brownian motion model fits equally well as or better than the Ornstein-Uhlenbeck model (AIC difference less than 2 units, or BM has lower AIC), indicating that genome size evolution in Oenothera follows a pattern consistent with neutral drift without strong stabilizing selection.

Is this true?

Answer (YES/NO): YES